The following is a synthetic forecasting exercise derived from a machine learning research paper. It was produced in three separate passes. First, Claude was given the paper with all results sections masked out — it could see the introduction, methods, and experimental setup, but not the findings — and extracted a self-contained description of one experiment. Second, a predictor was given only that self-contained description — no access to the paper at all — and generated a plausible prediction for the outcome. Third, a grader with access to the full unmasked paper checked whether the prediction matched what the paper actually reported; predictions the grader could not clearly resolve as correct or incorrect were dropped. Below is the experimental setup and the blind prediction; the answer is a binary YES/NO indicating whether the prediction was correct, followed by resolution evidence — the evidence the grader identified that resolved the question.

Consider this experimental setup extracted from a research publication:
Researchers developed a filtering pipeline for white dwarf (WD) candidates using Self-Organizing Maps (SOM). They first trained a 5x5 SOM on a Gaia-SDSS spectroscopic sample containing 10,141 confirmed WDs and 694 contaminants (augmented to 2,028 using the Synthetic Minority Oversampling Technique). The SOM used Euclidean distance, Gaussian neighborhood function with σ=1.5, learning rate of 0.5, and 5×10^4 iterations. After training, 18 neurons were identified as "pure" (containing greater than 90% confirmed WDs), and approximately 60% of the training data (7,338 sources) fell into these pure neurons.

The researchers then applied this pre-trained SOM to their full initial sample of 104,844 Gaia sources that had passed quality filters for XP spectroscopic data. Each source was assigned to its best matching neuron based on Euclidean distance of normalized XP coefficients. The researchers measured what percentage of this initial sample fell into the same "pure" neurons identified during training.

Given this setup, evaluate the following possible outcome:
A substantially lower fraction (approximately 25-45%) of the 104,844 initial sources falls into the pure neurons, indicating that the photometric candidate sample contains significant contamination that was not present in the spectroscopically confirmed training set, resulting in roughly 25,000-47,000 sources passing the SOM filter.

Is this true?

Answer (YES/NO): NO